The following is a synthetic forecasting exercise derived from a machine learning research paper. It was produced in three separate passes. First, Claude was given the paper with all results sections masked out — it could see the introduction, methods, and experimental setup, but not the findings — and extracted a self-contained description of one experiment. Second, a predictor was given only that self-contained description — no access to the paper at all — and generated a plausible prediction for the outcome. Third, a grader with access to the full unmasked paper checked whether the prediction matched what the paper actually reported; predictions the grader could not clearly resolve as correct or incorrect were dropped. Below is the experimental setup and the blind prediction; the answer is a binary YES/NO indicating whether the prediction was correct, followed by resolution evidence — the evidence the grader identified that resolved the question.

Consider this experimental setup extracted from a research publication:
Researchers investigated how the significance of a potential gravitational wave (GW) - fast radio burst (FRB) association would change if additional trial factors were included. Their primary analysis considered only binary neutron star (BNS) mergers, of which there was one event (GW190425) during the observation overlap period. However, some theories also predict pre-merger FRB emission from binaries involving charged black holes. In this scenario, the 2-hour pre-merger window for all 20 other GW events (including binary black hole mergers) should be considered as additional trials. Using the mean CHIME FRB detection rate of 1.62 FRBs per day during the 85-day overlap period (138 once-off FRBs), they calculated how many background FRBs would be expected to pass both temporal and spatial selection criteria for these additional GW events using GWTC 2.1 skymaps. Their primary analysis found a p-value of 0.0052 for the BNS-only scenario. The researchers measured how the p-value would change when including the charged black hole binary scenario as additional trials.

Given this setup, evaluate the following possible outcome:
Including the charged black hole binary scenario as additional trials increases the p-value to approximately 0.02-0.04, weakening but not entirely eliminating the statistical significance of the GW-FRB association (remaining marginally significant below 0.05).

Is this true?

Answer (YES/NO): YES